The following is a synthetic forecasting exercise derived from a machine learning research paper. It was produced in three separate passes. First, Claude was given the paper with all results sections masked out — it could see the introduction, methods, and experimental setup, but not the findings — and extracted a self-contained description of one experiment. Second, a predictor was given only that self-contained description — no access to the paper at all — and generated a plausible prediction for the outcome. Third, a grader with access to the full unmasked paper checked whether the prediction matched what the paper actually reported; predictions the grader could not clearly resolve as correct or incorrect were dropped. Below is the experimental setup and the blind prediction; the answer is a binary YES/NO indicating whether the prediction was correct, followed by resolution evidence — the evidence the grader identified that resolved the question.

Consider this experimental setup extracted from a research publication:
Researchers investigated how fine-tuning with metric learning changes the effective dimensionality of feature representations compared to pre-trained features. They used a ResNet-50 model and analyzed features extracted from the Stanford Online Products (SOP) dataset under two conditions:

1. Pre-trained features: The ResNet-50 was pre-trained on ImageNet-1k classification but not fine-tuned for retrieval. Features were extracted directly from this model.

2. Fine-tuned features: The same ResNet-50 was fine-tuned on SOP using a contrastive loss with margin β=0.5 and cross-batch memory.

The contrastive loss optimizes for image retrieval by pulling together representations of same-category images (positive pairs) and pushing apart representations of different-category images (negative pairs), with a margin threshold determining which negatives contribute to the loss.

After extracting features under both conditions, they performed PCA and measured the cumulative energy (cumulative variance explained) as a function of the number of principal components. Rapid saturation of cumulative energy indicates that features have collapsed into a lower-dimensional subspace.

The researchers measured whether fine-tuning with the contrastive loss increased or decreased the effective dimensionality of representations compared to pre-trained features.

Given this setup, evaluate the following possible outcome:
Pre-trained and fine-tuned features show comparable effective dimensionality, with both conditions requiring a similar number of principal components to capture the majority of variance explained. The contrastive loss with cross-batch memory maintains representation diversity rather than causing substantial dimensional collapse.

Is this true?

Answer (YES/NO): NO